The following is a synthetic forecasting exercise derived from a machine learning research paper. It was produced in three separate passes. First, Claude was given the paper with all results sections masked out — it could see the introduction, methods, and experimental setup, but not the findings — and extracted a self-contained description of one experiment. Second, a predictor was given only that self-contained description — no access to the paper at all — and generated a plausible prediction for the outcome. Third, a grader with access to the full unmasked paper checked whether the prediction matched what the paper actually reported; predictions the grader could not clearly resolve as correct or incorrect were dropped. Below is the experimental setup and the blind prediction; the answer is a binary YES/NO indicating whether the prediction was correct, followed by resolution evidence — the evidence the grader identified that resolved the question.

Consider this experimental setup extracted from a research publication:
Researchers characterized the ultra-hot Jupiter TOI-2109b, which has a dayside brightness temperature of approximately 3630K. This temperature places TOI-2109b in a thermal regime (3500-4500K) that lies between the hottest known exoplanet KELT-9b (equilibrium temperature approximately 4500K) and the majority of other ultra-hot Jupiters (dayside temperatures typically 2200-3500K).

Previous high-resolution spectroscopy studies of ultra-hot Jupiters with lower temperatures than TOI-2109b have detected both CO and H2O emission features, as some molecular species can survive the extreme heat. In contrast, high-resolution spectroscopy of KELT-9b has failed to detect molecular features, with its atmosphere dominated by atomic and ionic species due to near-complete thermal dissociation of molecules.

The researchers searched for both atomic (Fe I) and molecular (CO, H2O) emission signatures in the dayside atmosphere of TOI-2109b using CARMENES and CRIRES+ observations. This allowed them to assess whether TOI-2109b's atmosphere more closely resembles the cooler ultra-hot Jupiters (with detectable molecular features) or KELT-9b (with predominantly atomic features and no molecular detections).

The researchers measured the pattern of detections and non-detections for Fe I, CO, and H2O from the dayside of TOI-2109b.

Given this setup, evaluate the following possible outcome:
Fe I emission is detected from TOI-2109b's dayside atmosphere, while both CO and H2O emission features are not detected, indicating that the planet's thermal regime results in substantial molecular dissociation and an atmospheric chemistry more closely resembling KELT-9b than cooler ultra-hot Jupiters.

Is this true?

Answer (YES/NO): NO